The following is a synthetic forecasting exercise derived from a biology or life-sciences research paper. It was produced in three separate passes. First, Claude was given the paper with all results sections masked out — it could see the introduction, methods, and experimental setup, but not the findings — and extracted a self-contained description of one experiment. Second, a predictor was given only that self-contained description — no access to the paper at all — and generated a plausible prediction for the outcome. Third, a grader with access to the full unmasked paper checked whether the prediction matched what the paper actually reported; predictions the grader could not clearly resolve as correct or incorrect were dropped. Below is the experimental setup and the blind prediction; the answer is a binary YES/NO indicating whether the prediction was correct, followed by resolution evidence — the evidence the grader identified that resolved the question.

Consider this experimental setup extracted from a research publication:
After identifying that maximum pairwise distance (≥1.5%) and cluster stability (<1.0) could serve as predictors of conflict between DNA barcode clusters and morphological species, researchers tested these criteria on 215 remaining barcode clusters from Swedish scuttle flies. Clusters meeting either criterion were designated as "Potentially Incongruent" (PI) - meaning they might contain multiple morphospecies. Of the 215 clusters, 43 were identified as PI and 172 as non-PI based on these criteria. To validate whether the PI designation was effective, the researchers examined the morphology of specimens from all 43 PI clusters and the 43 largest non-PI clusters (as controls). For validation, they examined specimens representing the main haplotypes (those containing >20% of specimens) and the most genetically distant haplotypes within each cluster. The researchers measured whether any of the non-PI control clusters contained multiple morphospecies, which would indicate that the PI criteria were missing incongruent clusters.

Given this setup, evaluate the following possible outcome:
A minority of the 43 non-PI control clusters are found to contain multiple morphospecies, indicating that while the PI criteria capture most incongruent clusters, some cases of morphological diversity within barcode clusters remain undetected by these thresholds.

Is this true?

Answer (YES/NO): NO